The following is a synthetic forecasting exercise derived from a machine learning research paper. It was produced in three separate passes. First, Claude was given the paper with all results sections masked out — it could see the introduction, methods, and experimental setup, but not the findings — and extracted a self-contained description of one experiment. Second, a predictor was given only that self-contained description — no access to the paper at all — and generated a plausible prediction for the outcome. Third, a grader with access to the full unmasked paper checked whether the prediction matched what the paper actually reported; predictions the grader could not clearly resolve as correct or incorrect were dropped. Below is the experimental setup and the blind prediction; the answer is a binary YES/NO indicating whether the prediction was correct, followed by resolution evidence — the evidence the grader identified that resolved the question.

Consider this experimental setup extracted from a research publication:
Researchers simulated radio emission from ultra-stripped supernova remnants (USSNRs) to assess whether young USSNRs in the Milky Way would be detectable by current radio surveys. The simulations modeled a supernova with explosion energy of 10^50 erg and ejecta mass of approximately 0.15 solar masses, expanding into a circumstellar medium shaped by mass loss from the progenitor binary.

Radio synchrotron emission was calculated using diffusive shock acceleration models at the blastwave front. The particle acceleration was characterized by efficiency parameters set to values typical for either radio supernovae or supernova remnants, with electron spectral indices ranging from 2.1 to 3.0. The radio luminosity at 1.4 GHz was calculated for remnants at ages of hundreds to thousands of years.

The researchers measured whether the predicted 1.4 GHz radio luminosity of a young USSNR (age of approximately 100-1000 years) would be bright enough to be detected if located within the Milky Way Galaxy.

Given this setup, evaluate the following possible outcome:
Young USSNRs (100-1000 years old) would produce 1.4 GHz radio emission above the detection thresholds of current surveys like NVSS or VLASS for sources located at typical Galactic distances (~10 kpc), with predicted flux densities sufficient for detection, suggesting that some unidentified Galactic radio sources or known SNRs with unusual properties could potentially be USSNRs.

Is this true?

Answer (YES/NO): YES